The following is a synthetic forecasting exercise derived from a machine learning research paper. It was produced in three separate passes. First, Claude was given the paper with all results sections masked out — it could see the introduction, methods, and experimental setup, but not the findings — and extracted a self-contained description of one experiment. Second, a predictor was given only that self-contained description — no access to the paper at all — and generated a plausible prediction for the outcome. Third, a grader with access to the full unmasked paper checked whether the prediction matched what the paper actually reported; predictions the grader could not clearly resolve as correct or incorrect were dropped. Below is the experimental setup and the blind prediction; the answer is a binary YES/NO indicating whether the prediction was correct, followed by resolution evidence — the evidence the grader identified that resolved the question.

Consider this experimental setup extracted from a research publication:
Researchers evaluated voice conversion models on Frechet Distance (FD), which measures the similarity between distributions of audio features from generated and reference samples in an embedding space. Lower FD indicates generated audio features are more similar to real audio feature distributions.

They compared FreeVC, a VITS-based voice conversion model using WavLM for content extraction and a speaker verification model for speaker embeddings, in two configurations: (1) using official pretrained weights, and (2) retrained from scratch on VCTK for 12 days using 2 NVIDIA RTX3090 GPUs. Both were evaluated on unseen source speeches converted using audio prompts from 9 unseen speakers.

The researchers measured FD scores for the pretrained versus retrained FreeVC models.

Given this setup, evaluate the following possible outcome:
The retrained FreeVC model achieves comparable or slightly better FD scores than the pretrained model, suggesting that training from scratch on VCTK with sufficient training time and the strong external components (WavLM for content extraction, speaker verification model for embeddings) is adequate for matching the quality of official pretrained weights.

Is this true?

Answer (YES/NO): YES